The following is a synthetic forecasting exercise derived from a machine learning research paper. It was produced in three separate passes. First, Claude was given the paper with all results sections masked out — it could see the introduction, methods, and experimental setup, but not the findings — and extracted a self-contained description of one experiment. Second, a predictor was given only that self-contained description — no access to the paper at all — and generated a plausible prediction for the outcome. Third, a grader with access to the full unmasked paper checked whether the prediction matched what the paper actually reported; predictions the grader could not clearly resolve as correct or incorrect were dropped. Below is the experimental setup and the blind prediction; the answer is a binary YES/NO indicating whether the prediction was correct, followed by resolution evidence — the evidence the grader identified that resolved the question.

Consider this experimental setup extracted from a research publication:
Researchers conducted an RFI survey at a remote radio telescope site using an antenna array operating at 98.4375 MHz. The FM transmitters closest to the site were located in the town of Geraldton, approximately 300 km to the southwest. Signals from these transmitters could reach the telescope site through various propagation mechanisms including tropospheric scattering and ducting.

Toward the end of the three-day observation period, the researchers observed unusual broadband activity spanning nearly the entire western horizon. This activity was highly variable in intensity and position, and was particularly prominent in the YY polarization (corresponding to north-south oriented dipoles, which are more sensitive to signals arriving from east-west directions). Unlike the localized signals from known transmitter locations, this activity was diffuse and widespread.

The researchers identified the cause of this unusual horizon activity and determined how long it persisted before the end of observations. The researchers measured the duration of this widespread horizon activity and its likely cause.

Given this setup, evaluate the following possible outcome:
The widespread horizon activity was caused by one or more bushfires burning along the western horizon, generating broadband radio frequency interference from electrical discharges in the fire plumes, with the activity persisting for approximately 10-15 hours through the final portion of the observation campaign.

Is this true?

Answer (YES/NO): NO